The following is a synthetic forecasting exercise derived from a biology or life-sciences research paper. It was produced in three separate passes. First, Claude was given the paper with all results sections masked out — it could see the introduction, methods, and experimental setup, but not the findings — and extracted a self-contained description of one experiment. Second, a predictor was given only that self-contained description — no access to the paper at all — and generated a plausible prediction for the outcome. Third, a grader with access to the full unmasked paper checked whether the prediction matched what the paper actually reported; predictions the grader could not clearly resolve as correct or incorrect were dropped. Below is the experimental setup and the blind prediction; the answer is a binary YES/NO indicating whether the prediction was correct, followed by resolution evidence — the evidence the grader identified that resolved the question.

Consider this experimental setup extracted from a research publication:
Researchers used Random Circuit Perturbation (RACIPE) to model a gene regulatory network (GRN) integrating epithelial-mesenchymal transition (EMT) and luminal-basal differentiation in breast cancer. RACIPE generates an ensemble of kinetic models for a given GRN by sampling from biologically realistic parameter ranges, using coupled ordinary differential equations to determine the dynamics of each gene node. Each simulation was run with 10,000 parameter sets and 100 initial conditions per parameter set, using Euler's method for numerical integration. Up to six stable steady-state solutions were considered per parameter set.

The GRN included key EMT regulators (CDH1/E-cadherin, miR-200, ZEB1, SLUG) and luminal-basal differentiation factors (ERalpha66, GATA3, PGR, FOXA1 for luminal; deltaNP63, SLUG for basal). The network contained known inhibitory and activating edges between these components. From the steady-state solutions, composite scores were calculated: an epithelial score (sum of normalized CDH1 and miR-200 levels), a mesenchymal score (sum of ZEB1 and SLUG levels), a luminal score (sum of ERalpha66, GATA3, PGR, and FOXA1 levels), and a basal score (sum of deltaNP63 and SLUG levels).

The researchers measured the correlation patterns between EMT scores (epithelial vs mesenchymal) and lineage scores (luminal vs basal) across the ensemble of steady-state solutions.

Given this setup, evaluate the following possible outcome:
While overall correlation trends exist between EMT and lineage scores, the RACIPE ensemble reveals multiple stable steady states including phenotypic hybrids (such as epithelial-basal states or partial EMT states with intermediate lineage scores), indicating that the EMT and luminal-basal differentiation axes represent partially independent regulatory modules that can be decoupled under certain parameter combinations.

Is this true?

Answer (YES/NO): YES